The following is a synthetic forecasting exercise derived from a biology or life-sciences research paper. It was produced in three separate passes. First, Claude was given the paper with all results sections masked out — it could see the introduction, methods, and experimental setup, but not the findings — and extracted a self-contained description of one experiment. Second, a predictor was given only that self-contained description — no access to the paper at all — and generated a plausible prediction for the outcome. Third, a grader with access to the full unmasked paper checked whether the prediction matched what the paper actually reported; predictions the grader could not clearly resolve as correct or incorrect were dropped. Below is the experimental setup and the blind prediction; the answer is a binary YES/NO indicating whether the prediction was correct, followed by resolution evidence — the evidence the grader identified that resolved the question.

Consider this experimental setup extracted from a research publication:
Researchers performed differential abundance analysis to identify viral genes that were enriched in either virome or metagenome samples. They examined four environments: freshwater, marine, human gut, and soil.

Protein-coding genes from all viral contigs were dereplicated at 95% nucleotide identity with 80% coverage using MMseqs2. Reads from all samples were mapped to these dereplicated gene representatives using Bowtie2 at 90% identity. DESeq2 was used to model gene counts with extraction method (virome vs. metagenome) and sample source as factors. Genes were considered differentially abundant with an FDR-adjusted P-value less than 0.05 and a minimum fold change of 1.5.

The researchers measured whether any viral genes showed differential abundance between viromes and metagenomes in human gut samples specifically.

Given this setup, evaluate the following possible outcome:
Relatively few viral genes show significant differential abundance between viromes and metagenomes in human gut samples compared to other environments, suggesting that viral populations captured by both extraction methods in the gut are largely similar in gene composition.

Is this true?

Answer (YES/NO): YES